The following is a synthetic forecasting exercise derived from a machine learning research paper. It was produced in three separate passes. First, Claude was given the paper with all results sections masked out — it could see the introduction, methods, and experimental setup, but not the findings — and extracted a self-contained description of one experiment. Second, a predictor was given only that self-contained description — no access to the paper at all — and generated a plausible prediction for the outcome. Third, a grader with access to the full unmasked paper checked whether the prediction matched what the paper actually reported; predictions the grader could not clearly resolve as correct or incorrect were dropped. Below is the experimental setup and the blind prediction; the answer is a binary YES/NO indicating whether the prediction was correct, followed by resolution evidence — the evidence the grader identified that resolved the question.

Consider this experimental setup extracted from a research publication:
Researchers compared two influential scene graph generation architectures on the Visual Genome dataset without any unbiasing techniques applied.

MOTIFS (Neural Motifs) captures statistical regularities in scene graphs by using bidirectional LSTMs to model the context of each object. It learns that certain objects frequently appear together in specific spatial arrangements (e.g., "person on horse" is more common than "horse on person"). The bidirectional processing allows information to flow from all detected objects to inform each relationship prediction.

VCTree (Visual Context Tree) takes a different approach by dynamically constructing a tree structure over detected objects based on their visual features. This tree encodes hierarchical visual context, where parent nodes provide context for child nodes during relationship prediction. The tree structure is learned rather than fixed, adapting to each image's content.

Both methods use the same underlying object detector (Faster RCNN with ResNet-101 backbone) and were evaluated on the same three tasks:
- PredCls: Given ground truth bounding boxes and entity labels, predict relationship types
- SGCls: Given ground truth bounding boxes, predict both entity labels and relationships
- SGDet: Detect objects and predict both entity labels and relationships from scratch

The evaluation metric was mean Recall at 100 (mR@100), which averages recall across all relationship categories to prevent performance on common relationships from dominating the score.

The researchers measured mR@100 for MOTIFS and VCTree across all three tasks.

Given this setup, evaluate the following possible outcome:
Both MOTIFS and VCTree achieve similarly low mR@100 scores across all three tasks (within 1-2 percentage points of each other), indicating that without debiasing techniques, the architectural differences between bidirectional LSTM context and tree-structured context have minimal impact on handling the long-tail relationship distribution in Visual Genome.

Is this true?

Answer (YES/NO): NO